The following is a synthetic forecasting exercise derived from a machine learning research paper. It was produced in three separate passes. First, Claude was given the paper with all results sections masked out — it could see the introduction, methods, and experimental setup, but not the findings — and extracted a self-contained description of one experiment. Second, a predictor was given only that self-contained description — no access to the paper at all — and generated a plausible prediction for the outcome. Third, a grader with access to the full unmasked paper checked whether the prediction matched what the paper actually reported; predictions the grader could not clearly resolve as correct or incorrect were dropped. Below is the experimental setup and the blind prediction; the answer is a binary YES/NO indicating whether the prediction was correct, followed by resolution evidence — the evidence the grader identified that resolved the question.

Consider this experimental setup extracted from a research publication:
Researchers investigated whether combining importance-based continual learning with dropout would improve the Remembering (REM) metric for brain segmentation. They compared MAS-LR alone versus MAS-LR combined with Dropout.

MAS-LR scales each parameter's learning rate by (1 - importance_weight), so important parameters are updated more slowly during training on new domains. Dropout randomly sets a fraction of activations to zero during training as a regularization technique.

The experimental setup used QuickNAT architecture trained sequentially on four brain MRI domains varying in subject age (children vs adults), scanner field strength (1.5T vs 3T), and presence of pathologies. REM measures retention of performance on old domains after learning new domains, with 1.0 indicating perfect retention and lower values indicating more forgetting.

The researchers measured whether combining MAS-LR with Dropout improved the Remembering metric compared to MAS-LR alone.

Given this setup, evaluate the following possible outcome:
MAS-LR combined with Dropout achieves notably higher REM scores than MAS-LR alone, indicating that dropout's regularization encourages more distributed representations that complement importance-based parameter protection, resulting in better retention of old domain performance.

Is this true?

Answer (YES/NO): NO